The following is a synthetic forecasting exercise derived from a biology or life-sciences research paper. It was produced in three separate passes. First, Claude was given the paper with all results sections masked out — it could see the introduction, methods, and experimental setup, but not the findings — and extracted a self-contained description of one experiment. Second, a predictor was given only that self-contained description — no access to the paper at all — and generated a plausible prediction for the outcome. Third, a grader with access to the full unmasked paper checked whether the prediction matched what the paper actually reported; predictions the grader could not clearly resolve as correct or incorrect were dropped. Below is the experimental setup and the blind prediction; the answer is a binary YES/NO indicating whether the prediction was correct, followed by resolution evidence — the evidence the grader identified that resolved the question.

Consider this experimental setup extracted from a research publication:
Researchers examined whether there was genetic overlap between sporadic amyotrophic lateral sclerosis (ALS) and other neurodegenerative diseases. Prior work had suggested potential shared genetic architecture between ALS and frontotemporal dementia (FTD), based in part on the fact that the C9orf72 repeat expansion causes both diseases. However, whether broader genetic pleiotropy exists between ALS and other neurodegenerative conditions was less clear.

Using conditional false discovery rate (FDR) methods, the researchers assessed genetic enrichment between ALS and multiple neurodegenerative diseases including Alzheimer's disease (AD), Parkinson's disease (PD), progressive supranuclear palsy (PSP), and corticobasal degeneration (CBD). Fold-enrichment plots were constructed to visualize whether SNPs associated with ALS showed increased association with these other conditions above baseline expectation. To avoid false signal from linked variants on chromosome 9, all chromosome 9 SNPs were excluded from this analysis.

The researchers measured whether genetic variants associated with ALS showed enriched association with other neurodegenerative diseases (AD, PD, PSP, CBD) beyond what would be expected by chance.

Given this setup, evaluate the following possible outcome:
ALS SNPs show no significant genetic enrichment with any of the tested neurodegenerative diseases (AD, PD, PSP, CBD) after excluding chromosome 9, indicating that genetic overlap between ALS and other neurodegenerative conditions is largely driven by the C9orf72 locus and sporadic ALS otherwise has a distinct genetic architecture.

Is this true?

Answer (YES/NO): NO